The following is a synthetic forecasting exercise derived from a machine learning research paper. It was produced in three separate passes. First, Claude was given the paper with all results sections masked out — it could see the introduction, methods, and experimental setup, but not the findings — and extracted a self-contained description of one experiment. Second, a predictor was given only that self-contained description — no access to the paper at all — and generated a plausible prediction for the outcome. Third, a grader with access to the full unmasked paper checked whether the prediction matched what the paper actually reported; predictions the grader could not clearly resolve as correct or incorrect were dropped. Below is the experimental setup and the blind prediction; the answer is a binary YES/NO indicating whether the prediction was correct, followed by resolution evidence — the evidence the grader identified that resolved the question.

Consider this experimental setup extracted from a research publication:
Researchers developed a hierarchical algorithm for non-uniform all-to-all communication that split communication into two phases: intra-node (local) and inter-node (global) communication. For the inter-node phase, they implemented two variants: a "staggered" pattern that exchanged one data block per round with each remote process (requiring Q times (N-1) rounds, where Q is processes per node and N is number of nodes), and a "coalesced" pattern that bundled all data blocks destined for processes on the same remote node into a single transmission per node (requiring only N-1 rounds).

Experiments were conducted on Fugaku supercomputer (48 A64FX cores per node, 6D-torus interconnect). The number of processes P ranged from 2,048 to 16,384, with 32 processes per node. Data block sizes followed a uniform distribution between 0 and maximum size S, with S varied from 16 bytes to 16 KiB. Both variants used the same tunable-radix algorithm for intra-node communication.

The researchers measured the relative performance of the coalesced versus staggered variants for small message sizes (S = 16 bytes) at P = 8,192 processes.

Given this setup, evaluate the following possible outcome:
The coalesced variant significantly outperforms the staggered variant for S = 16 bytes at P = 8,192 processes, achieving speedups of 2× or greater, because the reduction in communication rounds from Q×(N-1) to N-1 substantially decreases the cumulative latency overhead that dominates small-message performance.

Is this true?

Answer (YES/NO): YES